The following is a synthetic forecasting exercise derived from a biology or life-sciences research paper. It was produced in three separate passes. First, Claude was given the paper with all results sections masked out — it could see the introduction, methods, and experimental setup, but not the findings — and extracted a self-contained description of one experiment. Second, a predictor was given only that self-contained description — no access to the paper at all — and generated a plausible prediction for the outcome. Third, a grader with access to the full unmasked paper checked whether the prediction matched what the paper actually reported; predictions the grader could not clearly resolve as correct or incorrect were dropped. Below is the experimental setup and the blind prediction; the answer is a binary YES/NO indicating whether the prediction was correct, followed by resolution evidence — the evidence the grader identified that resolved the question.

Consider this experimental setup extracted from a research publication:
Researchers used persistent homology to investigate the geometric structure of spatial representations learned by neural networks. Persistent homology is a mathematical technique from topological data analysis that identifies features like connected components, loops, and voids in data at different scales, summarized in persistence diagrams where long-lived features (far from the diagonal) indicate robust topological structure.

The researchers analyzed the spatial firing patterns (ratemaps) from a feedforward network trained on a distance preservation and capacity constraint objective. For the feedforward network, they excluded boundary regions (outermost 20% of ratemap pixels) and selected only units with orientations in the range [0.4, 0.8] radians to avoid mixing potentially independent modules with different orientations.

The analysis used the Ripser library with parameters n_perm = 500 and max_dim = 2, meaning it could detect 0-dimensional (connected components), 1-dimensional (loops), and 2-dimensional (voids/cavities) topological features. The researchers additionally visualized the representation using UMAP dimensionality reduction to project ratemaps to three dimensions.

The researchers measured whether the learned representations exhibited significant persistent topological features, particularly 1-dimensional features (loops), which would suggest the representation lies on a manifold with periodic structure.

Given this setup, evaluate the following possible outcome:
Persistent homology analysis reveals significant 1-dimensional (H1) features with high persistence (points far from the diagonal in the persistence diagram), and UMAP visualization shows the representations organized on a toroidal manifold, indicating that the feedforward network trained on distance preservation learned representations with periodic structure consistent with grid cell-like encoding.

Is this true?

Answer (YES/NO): YES